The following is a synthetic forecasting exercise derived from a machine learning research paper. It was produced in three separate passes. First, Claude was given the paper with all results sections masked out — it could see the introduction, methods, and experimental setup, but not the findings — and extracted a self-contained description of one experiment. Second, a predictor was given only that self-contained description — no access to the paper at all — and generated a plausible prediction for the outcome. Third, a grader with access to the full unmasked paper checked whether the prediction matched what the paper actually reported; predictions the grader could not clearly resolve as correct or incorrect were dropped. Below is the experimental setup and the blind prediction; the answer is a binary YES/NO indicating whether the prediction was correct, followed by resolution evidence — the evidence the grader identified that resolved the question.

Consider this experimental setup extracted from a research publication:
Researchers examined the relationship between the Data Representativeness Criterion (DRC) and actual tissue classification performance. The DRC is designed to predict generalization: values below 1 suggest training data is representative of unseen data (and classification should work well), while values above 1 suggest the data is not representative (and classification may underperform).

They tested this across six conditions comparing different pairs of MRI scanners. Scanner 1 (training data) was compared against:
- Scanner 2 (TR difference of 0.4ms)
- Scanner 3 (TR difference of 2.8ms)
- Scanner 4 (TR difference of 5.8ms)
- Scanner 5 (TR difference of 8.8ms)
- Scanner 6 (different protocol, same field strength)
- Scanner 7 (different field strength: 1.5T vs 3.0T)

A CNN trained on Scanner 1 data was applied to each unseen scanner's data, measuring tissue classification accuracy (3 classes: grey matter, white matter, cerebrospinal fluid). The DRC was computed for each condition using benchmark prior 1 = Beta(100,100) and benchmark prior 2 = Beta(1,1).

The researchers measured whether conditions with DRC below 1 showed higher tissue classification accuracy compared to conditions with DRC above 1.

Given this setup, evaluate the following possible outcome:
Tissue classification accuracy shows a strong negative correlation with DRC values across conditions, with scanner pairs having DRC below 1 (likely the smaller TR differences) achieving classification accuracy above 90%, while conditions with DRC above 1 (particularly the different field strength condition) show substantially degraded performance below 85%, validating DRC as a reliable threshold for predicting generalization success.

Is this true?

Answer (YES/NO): NO